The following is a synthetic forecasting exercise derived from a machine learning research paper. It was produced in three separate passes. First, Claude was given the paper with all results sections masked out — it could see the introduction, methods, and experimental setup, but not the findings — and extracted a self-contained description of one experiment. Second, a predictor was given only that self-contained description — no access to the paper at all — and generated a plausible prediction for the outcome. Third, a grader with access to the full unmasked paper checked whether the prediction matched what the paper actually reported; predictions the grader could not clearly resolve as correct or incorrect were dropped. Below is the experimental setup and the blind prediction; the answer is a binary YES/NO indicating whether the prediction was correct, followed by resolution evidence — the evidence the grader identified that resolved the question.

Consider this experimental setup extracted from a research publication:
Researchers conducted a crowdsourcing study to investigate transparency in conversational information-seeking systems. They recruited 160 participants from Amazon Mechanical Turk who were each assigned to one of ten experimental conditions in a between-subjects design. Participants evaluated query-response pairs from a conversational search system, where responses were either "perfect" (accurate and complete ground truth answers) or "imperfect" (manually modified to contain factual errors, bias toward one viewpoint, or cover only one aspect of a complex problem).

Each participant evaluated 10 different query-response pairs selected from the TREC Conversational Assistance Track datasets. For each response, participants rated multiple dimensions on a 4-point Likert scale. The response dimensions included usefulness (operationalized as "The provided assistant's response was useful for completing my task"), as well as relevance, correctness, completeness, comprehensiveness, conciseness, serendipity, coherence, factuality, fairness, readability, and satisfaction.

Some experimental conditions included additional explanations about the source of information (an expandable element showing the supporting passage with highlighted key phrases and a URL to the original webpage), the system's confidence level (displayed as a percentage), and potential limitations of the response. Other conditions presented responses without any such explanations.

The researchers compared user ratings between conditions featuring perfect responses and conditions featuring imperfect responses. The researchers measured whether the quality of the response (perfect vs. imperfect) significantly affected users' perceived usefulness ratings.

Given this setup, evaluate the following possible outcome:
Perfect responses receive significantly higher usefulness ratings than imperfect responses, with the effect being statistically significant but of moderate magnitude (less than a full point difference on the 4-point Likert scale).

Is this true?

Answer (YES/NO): NO